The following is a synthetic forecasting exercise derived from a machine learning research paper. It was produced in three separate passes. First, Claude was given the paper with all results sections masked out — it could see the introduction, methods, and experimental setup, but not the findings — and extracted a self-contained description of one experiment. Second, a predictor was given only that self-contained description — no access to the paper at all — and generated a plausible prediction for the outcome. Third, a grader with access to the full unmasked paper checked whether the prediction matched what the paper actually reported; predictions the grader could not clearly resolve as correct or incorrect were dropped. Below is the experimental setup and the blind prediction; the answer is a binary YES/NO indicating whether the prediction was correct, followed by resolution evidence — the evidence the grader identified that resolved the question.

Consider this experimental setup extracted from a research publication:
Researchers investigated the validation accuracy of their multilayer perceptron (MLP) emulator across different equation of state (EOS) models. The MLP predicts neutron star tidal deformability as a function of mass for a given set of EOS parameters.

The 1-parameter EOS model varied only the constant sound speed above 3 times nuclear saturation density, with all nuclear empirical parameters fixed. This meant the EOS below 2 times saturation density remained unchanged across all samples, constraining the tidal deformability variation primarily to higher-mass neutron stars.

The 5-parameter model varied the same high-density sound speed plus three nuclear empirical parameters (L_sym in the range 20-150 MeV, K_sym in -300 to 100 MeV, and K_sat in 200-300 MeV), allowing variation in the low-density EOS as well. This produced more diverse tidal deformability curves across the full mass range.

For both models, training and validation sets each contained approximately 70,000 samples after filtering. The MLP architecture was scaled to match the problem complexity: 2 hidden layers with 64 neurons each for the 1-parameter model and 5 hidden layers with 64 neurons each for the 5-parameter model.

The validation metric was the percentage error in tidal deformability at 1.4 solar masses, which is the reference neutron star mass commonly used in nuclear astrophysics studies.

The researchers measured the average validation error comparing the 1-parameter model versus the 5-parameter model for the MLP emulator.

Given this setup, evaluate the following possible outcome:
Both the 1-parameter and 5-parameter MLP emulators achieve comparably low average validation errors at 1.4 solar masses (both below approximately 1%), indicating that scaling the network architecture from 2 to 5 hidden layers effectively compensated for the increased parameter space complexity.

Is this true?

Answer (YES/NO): YES